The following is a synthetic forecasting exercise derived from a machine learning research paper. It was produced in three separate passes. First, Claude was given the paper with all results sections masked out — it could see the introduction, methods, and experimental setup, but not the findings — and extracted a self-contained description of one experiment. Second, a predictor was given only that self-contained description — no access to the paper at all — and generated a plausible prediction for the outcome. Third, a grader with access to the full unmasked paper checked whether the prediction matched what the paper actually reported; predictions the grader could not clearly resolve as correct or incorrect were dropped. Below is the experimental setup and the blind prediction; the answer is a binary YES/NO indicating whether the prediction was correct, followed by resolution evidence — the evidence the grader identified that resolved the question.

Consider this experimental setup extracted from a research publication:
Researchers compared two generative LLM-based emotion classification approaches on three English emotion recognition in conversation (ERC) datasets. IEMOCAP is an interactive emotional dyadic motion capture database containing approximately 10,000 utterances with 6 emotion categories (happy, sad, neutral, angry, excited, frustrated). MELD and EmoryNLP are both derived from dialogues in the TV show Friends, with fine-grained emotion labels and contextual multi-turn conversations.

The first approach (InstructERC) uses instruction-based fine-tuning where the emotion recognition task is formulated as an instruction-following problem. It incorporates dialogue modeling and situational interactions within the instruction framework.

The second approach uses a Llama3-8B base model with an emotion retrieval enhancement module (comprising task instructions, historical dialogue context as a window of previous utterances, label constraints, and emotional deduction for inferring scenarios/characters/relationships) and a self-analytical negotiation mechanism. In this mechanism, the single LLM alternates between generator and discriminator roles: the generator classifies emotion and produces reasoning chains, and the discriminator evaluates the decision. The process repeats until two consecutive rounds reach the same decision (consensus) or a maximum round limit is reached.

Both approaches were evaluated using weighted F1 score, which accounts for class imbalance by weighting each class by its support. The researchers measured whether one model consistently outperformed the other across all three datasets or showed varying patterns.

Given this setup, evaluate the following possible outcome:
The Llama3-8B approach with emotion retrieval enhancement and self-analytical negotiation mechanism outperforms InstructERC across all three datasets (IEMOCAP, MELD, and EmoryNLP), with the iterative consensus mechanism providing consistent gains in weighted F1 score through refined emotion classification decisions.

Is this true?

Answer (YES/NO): NO